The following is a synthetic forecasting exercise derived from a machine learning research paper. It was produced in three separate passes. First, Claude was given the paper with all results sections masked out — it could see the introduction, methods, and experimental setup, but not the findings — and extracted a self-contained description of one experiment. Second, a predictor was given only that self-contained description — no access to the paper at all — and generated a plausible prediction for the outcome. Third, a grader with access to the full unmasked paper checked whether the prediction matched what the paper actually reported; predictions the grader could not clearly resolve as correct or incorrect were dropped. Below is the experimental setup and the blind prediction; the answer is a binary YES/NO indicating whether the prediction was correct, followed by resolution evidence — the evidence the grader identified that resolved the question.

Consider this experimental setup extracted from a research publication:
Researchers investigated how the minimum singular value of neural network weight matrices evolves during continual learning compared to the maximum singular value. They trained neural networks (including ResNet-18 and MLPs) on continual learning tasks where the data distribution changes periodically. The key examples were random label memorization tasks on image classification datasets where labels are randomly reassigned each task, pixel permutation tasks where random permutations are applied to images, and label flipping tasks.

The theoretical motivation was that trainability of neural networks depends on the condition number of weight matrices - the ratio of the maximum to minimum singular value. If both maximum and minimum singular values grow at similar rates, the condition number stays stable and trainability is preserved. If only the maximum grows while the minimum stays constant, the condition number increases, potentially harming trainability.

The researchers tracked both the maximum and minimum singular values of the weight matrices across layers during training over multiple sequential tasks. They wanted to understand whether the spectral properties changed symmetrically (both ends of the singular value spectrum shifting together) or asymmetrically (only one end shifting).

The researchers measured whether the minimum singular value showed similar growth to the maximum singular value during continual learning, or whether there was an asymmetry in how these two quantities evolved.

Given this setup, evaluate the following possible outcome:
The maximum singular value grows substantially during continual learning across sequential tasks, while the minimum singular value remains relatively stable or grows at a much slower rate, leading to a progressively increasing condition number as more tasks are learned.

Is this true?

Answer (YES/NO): YES